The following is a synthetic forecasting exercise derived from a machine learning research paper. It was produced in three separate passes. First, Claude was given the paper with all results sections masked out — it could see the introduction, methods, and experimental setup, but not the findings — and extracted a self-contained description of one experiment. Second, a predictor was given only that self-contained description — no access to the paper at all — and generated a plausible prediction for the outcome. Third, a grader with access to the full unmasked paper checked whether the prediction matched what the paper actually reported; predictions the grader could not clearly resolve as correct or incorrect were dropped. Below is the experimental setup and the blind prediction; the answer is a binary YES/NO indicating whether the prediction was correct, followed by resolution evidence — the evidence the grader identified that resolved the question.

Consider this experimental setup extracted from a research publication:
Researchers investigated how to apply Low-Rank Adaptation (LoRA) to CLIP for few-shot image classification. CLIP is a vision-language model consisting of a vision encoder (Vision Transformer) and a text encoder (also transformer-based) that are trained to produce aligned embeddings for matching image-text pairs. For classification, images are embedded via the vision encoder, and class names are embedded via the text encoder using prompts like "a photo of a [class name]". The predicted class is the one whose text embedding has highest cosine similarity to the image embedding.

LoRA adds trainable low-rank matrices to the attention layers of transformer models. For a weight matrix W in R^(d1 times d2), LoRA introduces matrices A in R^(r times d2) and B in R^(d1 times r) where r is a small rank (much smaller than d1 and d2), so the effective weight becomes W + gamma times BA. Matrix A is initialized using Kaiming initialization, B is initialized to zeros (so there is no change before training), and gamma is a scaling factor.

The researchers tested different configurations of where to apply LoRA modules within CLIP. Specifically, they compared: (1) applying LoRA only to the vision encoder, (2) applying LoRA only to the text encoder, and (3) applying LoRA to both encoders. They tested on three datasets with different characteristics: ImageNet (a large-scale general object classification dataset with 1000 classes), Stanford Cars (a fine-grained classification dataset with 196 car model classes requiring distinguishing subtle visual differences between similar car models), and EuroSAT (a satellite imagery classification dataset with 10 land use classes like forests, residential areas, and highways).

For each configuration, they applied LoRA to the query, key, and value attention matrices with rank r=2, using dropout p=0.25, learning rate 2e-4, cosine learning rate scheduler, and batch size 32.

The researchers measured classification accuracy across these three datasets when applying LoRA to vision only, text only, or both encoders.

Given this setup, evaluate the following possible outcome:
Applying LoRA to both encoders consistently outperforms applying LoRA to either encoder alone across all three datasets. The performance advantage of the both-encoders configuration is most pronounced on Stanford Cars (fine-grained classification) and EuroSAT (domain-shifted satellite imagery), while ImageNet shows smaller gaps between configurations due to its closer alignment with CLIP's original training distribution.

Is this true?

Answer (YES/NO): NO